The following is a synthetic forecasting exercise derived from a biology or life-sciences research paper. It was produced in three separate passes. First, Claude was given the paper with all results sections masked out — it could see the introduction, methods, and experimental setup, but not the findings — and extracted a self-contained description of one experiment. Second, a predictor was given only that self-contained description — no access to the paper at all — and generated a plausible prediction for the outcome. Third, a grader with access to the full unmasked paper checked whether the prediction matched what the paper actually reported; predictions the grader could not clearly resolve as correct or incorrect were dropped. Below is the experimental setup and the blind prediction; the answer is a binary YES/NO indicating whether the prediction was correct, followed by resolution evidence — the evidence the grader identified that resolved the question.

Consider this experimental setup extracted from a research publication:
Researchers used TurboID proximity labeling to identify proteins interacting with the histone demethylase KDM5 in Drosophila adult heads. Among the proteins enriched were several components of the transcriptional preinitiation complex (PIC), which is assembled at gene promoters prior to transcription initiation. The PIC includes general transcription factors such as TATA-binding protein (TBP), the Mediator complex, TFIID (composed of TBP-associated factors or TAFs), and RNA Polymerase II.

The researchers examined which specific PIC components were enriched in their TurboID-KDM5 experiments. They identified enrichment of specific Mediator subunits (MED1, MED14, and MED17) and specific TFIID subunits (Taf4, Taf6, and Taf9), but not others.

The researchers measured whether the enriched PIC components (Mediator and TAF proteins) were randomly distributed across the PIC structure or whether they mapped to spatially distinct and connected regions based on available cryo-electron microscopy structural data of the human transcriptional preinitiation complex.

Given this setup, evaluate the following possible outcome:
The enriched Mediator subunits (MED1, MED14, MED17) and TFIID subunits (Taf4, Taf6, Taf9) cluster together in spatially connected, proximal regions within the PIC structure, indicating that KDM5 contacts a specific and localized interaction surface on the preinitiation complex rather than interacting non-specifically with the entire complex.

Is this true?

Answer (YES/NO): YES